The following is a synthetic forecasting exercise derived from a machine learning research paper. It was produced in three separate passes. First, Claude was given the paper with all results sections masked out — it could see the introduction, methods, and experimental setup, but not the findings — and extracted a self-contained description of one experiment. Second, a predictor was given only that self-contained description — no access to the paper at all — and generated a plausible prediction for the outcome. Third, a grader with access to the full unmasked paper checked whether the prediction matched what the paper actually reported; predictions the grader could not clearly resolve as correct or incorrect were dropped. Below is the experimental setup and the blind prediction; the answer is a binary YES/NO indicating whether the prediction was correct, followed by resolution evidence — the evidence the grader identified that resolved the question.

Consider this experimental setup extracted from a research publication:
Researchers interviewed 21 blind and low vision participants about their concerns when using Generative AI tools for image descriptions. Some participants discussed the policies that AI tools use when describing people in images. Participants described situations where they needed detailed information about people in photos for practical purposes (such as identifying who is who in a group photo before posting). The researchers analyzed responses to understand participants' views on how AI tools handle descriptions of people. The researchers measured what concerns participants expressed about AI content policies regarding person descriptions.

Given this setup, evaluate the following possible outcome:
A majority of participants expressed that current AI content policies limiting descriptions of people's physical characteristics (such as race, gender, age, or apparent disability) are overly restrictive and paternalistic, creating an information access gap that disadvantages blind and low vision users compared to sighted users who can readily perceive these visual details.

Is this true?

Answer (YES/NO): NO